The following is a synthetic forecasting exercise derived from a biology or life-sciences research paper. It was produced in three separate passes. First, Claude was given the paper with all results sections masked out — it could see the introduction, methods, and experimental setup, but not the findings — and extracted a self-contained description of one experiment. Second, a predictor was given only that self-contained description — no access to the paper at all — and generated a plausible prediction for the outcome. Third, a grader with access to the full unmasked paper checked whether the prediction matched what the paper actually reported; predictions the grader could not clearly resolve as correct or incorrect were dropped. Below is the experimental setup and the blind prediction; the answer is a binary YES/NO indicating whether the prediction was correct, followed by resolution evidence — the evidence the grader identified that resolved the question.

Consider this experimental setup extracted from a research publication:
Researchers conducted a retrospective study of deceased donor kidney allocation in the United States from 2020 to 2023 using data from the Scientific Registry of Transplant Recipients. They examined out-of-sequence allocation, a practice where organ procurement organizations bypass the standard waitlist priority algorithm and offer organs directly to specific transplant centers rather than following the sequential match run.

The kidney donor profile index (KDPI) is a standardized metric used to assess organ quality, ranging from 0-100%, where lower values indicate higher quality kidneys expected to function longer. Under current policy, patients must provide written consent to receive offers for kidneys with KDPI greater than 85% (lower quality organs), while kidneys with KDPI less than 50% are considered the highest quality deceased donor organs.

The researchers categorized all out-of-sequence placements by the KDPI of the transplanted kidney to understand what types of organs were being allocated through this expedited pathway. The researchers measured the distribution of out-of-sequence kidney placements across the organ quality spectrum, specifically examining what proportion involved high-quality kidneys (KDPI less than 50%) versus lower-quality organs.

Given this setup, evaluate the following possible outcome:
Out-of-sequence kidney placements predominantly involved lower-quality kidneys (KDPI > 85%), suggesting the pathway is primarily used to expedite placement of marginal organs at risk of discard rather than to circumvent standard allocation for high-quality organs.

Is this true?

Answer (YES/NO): NO